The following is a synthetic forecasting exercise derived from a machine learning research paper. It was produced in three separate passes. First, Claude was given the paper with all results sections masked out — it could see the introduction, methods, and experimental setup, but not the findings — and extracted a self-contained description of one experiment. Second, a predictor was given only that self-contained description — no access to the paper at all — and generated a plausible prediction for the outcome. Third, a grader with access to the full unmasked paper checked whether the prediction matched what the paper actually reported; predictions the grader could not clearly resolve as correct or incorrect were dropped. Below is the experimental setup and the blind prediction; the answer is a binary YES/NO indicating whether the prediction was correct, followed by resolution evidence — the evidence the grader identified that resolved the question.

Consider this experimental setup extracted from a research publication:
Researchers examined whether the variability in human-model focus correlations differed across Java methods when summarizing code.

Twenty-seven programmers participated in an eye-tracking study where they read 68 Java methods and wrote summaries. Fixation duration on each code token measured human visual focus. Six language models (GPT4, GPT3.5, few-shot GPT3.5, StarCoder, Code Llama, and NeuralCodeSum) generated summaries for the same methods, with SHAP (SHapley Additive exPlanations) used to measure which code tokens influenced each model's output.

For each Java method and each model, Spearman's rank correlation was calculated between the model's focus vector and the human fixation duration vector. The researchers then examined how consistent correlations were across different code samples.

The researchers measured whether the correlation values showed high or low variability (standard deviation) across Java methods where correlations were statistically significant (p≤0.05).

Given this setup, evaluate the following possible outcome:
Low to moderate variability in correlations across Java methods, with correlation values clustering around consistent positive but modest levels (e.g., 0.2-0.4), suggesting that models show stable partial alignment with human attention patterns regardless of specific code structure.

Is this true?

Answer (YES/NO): NO